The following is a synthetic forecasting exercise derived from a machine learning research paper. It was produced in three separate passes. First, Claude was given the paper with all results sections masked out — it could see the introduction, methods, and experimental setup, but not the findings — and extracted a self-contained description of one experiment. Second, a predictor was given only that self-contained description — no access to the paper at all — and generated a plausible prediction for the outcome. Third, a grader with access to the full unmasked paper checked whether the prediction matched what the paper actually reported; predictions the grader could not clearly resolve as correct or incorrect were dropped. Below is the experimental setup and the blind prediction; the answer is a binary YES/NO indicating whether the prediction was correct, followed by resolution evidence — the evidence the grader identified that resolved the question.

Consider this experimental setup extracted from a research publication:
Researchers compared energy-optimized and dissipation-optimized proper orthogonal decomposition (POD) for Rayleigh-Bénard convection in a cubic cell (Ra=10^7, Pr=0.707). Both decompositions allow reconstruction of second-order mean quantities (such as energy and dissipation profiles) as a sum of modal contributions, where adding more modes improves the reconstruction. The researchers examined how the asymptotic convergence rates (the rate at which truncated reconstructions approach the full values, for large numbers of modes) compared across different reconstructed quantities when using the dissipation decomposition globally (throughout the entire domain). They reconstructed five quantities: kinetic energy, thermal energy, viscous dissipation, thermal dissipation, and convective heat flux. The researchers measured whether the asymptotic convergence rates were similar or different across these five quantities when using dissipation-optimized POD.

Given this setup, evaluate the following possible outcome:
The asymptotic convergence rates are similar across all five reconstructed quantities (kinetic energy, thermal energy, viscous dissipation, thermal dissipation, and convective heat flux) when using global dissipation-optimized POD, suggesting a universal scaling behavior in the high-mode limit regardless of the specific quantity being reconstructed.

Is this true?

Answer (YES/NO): YES